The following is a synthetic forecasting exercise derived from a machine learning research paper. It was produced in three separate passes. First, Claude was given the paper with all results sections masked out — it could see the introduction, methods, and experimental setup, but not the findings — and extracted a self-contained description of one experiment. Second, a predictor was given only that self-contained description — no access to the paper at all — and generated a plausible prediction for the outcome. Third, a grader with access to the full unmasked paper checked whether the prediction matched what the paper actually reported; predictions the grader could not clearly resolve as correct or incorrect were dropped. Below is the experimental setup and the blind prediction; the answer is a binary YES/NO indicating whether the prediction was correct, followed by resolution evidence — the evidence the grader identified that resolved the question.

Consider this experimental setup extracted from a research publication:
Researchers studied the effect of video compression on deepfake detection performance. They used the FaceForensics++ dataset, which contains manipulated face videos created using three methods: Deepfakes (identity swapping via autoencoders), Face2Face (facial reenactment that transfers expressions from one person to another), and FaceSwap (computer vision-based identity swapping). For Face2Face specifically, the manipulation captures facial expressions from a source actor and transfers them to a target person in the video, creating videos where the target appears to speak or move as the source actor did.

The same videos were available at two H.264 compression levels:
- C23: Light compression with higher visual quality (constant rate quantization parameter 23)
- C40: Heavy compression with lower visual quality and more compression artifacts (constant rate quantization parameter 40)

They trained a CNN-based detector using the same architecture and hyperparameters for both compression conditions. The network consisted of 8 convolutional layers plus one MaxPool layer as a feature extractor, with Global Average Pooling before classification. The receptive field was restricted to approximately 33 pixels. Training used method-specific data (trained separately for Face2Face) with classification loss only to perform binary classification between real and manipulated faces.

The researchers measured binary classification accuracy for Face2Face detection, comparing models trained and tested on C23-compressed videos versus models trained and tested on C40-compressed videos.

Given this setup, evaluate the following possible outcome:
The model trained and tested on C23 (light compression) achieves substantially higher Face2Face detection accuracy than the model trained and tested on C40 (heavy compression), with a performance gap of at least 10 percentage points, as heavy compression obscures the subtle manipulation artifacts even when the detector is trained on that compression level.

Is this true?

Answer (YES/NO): YES